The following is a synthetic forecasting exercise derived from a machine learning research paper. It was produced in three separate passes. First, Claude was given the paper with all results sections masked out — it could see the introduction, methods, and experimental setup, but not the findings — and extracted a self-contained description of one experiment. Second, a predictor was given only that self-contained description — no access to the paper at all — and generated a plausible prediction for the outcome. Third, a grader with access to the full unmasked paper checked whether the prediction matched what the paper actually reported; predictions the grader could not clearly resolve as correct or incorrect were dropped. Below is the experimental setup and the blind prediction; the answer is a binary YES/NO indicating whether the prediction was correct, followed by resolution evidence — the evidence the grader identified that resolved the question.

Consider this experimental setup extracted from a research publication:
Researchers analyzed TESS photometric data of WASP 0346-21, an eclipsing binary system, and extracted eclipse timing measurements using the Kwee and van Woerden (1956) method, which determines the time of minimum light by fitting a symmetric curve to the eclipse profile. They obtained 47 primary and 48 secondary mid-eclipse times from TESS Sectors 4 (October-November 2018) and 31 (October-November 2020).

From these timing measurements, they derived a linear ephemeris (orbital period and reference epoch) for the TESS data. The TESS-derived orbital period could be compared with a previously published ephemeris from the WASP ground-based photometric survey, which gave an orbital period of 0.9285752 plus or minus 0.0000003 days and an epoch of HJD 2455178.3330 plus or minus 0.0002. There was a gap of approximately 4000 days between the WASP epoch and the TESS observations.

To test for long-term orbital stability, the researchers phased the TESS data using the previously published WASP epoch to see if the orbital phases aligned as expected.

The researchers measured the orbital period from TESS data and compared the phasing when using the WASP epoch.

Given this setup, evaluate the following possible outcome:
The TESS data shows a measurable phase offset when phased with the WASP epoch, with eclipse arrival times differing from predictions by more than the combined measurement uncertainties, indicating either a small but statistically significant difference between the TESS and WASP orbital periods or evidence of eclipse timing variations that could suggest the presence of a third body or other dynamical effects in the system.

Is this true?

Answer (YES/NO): YES